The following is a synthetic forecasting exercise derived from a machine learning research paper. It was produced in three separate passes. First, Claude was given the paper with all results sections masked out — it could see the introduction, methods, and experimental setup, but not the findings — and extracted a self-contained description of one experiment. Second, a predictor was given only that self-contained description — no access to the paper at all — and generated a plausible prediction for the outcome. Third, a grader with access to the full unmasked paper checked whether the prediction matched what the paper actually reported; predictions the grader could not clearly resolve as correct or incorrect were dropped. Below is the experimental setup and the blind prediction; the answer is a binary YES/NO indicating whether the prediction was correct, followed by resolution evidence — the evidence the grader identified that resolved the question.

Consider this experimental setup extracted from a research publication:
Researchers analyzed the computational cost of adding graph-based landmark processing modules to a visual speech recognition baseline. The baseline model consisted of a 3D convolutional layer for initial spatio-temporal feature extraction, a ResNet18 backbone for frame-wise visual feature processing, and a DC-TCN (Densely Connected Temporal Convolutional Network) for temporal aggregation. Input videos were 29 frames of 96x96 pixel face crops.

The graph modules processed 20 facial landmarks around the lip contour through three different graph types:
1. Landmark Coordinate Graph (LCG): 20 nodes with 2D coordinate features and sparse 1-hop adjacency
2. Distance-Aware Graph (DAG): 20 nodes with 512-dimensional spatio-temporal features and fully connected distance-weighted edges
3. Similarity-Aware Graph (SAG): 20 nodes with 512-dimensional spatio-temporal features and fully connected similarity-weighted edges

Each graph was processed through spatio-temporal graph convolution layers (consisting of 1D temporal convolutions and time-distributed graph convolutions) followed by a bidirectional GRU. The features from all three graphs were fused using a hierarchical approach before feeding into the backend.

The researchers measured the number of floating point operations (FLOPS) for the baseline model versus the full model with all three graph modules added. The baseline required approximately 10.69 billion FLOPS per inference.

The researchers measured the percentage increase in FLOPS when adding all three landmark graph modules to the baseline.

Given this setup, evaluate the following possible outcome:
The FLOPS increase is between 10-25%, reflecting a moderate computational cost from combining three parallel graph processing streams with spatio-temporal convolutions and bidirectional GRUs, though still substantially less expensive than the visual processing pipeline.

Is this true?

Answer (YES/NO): NO